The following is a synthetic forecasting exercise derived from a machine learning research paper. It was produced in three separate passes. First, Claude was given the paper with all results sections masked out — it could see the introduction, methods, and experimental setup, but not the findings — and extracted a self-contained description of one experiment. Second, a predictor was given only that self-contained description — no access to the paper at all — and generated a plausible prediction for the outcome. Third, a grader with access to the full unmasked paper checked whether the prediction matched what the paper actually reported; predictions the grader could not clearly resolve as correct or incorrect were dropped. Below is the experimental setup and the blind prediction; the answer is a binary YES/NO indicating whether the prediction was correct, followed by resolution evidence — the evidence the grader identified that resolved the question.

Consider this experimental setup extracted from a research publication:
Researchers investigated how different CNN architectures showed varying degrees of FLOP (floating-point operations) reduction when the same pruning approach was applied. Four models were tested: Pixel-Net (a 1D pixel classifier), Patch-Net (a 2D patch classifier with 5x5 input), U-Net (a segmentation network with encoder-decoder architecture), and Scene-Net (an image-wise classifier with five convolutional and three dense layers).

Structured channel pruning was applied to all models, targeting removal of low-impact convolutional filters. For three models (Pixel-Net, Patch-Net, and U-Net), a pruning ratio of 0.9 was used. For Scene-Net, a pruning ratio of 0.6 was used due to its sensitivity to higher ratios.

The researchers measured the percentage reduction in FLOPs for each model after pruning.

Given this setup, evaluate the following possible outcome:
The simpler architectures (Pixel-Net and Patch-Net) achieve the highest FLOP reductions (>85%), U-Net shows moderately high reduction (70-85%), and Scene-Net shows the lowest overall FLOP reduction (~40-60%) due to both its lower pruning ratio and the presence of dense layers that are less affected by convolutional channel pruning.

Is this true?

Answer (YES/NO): NO